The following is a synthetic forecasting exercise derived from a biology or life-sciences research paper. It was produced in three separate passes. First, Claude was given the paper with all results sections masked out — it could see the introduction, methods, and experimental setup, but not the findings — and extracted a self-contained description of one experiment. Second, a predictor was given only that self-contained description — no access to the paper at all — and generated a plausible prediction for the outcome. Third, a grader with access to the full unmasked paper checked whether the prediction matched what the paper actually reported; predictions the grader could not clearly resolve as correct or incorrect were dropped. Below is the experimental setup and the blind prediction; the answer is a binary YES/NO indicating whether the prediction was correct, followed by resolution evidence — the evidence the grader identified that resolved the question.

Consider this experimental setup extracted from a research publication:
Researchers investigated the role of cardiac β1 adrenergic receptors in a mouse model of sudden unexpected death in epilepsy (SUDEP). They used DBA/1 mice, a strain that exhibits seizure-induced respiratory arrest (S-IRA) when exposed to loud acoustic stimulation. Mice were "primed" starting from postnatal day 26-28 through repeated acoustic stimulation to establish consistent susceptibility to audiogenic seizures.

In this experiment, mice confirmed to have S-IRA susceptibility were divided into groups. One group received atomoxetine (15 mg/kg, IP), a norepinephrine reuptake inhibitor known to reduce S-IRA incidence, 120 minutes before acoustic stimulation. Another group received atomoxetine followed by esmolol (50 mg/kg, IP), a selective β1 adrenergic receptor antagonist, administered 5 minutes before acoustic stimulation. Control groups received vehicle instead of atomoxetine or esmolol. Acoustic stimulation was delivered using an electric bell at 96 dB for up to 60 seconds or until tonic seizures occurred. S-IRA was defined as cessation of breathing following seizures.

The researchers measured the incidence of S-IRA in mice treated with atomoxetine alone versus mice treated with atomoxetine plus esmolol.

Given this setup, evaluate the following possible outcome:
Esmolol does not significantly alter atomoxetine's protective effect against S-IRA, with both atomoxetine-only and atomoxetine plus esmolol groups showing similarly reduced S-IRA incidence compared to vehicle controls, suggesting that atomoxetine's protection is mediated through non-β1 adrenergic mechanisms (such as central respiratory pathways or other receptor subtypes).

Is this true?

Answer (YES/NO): NO